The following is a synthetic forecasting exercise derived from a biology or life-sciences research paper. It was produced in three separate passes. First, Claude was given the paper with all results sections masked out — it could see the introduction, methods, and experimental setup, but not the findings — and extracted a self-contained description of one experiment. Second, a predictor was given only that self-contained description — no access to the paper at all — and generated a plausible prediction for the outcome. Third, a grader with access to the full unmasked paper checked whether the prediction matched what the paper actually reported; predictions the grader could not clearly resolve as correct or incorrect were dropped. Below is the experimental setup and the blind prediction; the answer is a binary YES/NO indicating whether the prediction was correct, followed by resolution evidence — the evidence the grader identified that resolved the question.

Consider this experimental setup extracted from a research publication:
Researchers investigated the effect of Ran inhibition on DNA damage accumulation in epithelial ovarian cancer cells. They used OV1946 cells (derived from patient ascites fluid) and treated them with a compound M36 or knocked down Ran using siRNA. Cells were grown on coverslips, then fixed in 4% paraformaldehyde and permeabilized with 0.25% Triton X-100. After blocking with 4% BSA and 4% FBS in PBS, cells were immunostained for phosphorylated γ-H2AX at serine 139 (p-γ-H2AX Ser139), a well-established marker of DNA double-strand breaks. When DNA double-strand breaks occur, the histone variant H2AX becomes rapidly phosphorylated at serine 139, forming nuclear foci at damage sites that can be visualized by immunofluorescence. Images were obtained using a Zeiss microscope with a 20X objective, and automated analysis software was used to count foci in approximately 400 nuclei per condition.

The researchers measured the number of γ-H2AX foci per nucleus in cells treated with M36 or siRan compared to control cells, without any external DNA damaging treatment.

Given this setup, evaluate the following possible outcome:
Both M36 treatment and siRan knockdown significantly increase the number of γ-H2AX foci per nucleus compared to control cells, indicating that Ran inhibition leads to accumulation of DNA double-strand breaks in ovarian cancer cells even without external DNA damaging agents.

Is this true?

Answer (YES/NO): YES